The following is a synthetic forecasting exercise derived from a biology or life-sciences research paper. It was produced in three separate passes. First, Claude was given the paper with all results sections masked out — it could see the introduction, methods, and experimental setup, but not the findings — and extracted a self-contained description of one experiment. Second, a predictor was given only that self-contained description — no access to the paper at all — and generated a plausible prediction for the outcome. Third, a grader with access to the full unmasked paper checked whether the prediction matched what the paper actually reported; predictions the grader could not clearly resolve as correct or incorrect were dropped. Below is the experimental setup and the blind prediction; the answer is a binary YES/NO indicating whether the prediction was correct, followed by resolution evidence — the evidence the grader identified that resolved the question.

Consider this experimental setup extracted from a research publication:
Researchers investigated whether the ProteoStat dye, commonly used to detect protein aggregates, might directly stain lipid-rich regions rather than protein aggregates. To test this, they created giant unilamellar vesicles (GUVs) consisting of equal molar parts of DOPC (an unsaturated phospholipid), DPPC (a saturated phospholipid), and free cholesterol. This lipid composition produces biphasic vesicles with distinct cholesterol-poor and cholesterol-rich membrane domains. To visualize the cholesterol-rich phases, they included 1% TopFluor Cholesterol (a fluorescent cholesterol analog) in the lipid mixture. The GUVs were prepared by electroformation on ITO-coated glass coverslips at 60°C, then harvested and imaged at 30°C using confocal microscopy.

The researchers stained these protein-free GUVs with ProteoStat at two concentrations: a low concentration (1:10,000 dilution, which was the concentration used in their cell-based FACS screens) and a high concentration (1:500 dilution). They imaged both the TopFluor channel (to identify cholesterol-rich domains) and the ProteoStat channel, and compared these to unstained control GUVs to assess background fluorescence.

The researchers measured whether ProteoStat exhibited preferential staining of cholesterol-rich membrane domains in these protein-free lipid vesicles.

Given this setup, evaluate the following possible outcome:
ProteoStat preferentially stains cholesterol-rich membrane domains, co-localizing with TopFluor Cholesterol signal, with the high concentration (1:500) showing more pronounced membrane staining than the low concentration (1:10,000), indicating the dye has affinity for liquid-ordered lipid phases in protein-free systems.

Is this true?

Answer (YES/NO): NO